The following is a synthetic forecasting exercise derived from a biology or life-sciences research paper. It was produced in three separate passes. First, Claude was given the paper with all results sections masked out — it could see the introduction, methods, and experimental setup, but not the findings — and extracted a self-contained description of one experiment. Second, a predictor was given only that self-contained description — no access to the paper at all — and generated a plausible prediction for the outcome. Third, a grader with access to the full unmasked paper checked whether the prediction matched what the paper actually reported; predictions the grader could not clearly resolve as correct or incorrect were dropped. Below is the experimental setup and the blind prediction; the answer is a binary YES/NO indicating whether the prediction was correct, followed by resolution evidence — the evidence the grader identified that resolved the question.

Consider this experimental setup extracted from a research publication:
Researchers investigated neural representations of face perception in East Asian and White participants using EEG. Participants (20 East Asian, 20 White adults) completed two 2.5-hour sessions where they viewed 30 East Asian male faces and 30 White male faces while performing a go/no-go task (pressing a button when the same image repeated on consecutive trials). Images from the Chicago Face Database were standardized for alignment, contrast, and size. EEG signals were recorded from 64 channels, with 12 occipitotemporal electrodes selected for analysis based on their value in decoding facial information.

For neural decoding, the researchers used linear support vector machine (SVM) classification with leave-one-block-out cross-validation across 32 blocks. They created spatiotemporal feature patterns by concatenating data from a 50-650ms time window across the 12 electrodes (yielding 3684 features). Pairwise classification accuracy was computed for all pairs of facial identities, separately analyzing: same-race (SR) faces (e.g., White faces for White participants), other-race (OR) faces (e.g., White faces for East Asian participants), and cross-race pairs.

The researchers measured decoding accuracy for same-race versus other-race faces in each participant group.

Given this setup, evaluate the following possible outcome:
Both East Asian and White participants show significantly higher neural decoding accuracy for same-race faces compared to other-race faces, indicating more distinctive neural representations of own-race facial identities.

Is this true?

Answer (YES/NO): YES